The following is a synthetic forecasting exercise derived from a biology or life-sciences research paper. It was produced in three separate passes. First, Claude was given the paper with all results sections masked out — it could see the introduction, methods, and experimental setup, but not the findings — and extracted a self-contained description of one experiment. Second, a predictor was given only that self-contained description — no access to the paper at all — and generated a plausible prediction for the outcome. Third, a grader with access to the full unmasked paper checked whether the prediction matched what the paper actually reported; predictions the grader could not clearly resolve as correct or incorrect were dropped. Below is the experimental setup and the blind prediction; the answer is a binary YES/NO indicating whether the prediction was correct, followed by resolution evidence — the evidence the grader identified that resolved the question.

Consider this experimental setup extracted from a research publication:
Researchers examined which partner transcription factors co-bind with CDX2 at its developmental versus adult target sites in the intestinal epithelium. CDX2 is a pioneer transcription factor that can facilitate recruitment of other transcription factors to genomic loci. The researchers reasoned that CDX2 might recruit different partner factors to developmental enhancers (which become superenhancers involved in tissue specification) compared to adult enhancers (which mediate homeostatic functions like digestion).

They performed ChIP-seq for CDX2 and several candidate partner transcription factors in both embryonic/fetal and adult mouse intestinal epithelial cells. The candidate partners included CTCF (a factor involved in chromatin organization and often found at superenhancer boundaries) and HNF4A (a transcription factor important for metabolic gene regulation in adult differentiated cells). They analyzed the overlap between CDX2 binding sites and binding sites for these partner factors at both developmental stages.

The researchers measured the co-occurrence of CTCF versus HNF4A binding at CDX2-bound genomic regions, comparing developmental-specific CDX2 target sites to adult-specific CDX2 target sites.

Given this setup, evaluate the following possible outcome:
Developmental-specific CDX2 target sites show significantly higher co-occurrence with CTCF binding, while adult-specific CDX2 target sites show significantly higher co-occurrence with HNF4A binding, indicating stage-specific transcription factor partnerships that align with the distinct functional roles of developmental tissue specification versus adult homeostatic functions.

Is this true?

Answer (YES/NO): NO